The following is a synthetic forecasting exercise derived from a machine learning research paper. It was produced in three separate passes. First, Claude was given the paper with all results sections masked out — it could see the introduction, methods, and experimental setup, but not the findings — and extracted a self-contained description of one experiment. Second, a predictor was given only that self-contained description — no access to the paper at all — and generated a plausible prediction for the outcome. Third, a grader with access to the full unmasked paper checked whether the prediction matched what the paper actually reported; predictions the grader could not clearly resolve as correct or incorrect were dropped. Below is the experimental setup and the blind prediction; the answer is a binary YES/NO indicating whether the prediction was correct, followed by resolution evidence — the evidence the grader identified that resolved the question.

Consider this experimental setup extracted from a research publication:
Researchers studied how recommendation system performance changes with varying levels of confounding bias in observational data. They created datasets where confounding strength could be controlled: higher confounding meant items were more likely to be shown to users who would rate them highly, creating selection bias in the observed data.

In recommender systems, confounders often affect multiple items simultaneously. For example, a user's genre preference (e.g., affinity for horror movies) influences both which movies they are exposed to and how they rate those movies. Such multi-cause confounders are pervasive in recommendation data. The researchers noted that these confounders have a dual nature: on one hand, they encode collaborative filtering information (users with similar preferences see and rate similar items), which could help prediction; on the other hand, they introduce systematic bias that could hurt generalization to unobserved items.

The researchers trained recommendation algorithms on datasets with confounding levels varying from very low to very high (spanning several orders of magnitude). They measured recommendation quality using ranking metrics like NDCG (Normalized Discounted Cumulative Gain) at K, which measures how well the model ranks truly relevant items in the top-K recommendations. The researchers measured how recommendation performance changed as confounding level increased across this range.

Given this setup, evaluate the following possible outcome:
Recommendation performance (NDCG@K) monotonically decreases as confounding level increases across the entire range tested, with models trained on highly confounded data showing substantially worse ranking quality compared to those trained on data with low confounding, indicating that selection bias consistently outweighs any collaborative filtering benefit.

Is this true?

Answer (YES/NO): NO